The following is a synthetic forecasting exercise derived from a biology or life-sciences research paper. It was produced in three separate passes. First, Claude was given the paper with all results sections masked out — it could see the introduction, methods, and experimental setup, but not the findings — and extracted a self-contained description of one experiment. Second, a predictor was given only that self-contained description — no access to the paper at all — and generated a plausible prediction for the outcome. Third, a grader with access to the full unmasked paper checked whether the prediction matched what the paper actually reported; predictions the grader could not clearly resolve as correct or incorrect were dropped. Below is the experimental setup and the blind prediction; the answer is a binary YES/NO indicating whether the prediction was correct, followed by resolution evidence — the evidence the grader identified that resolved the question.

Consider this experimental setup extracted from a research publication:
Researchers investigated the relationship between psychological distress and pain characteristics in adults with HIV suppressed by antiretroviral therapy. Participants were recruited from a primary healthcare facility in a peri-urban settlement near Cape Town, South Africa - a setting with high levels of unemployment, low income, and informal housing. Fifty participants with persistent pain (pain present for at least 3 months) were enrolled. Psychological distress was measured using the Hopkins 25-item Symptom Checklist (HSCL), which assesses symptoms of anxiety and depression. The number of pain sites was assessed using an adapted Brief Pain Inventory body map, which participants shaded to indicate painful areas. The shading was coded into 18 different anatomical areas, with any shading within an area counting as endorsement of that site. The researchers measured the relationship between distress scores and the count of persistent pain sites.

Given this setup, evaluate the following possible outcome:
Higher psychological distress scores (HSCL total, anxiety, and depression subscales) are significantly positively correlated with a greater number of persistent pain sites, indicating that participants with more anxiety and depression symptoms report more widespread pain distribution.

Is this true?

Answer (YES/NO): NO